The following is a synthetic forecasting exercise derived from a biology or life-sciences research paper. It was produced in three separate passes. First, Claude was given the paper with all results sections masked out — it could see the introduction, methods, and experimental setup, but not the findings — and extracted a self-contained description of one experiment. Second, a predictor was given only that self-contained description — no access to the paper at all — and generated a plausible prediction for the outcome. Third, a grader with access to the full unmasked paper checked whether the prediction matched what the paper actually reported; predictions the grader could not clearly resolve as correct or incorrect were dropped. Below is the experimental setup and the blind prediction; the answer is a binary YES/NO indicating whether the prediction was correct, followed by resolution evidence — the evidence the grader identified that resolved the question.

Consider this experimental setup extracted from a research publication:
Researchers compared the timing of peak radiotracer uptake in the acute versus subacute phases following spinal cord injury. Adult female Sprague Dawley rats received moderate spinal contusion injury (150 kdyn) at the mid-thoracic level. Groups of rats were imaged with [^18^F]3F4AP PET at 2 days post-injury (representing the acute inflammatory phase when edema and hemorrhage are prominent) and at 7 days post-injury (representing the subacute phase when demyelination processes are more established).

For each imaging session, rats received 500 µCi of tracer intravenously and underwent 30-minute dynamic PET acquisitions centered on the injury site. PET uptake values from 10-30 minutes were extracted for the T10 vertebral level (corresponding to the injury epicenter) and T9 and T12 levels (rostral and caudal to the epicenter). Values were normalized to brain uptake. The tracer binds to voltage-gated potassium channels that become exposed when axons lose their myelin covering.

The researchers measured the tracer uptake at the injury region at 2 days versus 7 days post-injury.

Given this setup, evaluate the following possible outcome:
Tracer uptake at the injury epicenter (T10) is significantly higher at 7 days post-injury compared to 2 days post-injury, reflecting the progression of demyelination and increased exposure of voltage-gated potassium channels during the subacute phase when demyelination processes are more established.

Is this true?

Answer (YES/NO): YES